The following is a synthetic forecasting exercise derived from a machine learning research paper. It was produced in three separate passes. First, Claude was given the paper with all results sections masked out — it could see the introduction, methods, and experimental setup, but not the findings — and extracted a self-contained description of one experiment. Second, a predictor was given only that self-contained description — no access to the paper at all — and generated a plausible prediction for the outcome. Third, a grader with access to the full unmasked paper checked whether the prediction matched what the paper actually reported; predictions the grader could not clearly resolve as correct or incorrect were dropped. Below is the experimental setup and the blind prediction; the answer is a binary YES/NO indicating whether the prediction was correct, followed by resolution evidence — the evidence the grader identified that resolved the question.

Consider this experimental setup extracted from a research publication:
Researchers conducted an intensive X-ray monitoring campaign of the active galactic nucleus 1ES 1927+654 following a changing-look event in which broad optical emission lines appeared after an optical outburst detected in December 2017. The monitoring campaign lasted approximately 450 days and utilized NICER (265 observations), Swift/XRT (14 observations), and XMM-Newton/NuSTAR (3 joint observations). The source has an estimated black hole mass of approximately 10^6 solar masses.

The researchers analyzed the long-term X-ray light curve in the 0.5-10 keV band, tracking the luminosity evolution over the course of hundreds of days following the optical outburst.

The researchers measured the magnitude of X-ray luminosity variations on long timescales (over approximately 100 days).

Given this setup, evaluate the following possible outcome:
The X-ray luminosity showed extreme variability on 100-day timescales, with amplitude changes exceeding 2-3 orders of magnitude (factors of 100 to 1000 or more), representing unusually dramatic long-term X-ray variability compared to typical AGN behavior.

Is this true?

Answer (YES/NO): YES